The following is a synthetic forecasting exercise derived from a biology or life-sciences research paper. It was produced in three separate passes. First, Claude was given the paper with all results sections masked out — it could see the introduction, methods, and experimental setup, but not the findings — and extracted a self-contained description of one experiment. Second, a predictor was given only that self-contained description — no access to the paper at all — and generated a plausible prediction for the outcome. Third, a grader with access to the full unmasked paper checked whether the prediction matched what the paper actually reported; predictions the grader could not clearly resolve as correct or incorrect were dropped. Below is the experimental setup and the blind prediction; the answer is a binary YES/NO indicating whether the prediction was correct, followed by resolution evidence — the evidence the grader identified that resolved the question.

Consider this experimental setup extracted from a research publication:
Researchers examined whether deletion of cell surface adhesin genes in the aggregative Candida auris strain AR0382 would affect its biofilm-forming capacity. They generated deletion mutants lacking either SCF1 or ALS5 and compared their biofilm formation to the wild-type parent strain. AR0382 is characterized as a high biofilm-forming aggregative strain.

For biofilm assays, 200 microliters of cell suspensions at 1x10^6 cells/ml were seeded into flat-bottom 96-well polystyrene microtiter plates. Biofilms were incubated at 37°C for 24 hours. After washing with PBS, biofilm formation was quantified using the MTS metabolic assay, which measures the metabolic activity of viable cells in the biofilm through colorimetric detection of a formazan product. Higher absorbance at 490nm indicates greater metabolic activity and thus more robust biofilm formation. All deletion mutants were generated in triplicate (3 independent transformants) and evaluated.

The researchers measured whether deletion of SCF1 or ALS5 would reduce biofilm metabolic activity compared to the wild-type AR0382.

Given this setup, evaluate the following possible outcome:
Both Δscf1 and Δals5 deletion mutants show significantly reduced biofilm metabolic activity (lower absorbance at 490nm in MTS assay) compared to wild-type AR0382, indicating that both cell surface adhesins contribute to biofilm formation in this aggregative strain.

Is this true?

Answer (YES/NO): NO